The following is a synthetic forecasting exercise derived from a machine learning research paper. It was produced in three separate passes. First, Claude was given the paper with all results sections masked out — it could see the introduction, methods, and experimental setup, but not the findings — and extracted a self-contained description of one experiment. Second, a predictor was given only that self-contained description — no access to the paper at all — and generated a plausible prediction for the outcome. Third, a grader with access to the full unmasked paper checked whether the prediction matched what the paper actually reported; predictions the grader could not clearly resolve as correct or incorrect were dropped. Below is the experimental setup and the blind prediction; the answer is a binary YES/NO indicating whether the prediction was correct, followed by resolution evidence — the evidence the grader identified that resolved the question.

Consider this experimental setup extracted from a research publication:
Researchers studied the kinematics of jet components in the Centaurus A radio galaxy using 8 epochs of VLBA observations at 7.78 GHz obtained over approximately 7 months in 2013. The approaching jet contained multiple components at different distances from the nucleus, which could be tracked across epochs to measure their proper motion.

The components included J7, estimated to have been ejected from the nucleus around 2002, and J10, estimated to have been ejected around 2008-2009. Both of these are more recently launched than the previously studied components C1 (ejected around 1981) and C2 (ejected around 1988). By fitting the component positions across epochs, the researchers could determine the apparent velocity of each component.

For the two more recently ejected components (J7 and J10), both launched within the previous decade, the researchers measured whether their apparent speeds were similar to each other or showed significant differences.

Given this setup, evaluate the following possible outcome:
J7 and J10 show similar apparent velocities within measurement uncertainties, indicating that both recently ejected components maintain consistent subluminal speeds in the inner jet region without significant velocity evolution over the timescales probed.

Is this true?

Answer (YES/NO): NO